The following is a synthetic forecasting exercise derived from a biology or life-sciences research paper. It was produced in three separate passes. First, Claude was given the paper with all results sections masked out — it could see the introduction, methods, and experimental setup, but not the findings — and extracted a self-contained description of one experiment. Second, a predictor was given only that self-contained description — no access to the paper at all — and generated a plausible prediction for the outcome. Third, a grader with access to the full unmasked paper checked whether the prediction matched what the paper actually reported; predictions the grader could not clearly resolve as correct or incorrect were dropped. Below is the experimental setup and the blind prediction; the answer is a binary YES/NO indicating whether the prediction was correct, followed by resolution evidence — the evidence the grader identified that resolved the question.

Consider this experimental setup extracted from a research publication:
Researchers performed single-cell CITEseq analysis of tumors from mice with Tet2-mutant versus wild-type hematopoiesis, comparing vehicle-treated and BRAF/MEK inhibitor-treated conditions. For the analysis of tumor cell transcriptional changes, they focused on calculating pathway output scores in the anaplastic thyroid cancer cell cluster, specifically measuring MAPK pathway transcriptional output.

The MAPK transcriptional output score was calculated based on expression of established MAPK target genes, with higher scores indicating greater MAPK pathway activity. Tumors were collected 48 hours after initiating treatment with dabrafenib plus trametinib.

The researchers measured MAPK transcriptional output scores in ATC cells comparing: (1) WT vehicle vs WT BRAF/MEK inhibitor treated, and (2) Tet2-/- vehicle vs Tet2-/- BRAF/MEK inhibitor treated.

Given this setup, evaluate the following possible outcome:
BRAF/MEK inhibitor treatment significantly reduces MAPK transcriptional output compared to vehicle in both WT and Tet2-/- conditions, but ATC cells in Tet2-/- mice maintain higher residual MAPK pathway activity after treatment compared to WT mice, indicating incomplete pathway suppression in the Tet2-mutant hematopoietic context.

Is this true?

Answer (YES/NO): YES